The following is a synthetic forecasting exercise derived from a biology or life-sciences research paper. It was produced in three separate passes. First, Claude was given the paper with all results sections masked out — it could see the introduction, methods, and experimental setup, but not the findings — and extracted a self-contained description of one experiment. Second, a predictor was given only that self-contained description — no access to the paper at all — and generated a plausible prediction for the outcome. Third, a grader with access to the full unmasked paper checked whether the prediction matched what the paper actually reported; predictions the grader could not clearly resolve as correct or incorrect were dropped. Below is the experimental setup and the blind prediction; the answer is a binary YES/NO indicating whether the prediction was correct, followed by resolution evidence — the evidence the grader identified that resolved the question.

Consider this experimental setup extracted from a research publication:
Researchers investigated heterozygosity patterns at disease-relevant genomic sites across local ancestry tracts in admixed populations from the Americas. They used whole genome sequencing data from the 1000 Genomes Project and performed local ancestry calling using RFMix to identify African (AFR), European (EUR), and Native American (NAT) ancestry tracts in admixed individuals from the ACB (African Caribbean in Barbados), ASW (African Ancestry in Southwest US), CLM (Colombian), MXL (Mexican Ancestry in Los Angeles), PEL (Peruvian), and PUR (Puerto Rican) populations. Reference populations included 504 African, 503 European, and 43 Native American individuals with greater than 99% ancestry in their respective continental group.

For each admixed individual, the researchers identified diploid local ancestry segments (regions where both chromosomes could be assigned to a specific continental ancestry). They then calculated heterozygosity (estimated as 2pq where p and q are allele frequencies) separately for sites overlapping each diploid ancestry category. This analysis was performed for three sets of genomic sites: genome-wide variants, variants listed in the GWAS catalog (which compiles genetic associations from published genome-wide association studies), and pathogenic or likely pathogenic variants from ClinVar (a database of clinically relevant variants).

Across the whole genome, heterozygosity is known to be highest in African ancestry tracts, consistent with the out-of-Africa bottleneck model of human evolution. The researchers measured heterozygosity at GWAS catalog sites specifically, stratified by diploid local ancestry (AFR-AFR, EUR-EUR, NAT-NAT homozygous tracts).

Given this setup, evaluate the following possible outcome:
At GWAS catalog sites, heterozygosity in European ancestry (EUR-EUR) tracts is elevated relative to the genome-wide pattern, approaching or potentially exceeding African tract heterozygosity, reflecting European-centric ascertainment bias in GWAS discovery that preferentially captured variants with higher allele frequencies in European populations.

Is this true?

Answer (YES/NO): YES